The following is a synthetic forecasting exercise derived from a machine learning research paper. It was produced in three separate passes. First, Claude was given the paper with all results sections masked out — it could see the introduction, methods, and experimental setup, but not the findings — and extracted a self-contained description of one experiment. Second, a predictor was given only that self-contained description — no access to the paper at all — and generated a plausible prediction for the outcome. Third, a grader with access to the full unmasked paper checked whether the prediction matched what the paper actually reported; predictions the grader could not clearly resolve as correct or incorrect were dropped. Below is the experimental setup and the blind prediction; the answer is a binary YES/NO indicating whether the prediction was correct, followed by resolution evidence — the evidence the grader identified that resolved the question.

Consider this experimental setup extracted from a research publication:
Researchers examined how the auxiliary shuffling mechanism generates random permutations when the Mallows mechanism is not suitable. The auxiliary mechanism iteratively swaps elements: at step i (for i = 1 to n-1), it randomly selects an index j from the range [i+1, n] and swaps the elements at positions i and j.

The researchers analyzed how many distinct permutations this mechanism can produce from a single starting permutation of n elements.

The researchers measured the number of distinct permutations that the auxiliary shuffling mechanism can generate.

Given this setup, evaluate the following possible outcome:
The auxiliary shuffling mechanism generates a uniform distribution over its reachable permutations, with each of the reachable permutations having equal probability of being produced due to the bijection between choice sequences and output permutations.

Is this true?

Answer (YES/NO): YES